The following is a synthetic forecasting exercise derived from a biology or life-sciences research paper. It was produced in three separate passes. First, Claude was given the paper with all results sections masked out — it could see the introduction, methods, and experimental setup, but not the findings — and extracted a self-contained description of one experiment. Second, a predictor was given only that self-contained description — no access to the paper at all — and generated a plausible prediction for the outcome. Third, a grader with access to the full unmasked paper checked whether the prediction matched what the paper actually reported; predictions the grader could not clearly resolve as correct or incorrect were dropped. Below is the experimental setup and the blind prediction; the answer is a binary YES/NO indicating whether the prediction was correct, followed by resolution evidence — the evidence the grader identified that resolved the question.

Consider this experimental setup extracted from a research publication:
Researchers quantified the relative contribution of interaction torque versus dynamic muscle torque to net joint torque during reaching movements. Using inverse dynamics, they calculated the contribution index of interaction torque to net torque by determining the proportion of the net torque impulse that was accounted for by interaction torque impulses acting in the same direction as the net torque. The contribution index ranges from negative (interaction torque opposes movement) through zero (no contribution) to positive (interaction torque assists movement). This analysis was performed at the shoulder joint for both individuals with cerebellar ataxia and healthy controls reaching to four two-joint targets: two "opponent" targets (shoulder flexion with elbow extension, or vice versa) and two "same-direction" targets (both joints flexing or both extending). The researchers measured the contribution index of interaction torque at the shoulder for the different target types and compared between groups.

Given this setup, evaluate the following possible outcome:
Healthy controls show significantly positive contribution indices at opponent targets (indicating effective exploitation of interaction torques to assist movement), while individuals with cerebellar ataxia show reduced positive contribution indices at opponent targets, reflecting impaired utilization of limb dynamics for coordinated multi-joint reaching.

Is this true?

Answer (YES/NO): YES